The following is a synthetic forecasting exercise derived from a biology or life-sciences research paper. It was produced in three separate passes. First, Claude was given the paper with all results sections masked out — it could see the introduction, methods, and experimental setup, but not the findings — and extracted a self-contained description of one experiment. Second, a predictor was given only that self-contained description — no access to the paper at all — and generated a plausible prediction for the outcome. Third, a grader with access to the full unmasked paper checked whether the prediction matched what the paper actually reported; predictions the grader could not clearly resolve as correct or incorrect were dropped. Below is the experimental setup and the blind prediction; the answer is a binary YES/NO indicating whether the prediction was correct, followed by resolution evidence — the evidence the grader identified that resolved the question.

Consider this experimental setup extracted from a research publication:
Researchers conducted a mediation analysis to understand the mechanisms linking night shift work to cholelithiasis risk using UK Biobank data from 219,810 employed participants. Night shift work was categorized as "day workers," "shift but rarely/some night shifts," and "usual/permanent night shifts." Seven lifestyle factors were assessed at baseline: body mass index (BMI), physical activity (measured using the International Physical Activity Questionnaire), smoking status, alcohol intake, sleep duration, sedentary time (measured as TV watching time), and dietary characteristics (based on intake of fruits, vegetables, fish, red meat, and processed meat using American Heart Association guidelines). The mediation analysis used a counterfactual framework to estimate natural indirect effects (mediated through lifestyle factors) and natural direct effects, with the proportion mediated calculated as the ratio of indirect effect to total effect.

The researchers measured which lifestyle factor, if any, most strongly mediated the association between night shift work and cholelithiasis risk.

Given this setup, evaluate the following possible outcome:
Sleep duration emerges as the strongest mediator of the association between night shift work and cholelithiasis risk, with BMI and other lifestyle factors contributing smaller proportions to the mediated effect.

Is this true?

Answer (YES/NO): NO